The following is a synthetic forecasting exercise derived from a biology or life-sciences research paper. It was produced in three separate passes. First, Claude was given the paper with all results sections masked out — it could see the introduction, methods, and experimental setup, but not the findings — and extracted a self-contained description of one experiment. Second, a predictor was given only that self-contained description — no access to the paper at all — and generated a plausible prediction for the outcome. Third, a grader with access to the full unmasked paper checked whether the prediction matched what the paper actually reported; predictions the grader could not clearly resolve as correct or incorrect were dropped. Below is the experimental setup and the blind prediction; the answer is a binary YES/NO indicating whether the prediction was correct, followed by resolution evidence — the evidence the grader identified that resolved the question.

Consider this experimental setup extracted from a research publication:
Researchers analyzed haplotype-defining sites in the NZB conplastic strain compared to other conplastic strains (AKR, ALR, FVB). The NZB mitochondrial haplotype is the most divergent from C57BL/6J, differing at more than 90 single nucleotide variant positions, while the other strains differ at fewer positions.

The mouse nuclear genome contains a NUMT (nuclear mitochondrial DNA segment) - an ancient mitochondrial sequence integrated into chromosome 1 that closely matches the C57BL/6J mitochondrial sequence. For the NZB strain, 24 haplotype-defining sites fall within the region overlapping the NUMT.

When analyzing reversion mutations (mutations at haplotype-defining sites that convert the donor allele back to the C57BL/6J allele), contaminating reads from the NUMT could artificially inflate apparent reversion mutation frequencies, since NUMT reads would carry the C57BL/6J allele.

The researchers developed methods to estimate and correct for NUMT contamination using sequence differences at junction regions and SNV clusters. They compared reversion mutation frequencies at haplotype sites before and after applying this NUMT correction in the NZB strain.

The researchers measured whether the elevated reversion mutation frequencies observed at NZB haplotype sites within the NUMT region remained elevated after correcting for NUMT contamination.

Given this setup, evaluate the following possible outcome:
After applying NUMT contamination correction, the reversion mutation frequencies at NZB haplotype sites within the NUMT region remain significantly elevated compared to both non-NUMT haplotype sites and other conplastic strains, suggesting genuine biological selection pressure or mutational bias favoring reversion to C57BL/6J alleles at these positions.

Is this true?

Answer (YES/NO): YES